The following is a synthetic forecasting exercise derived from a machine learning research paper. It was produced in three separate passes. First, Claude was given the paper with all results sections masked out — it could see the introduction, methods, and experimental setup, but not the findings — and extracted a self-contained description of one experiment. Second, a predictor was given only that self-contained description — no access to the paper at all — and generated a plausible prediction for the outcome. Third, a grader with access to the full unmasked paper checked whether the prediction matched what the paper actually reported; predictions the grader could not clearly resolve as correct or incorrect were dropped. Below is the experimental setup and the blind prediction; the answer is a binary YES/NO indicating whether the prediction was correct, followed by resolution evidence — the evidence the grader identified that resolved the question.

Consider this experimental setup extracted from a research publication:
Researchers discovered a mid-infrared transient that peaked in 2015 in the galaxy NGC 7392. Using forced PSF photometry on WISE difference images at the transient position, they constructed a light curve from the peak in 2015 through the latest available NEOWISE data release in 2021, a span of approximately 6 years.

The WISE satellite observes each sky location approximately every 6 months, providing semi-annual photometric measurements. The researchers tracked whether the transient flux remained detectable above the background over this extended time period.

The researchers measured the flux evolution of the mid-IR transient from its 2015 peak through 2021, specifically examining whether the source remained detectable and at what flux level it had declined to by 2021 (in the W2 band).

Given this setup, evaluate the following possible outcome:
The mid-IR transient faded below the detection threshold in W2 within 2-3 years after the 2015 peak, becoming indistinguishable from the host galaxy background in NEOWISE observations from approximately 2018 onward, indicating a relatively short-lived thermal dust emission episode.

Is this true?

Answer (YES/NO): NO